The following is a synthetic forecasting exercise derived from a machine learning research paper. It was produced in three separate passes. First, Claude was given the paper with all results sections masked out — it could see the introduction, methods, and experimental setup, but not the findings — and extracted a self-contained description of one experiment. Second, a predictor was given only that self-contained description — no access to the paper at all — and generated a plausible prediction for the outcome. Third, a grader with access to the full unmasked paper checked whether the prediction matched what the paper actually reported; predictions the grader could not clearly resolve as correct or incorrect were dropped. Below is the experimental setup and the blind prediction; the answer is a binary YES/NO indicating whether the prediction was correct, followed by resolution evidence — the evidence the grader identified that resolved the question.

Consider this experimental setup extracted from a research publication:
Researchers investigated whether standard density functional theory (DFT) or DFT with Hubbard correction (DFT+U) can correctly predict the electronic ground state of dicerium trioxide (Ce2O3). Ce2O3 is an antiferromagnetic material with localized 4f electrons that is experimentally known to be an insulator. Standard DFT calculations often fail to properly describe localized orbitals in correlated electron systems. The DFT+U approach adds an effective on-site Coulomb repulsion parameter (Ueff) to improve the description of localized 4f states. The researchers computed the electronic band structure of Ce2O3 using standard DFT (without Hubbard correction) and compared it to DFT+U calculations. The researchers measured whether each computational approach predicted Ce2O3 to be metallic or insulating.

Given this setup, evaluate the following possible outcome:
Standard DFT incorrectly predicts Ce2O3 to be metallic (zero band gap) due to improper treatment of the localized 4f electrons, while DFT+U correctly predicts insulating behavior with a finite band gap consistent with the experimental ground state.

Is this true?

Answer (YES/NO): YES